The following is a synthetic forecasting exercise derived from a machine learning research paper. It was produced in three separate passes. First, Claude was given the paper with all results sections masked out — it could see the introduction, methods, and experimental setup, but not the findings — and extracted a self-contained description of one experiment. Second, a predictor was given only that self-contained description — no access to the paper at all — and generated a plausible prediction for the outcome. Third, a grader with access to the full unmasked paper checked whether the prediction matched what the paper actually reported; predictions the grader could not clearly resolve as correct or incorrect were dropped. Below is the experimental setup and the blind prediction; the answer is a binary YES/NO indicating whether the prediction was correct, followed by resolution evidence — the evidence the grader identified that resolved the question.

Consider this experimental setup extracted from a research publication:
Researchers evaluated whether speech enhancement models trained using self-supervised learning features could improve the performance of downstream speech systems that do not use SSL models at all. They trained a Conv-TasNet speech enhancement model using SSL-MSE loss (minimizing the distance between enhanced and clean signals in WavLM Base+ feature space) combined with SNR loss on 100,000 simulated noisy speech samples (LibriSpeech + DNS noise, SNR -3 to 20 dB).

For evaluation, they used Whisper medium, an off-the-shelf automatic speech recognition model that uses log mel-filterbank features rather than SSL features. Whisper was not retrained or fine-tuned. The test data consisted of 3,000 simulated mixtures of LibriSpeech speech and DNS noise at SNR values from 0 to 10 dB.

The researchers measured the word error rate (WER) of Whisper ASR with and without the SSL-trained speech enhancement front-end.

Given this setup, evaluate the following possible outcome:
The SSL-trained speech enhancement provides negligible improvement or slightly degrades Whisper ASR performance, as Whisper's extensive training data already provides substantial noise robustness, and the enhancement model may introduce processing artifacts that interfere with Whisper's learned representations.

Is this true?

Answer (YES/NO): YES